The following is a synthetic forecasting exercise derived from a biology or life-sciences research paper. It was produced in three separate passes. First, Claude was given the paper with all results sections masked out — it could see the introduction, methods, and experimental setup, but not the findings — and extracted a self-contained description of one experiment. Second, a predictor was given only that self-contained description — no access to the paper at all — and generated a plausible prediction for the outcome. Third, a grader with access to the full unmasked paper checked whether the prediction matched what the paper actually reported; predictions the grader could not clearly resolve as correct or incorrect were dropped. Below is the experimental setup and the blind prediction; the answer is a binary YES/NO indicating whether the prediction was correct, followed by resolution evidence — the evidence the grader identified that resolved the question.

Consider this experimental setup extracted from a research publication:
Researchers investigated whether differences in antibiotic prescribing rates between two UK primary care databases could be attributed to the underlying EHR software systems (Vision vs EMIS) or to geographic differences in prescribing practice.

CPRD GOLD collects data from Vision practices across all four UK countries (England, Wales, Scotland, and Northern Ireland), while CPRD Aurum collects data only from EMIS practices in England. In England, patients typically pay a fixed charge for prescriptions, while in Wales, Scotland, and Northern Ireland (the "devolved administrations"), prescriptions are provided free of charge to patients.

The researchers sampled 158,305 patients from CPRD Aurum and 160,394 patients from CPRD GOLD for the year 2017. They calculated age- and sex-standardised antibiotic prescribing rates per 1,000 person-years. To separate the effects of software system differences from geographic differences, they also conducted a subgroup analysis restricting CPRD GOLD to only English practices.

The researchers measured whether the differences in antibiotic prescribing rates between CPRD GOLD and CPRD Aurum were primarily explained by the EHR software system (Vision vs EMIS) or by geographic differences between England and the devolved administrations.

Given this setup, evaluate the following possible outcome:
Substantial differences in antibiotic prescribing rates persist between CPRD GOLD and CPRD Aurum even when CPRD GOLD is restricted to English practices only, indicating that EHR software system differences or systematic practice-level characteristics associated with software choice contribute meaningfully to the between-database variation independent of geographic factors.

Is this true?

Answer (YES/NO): NO